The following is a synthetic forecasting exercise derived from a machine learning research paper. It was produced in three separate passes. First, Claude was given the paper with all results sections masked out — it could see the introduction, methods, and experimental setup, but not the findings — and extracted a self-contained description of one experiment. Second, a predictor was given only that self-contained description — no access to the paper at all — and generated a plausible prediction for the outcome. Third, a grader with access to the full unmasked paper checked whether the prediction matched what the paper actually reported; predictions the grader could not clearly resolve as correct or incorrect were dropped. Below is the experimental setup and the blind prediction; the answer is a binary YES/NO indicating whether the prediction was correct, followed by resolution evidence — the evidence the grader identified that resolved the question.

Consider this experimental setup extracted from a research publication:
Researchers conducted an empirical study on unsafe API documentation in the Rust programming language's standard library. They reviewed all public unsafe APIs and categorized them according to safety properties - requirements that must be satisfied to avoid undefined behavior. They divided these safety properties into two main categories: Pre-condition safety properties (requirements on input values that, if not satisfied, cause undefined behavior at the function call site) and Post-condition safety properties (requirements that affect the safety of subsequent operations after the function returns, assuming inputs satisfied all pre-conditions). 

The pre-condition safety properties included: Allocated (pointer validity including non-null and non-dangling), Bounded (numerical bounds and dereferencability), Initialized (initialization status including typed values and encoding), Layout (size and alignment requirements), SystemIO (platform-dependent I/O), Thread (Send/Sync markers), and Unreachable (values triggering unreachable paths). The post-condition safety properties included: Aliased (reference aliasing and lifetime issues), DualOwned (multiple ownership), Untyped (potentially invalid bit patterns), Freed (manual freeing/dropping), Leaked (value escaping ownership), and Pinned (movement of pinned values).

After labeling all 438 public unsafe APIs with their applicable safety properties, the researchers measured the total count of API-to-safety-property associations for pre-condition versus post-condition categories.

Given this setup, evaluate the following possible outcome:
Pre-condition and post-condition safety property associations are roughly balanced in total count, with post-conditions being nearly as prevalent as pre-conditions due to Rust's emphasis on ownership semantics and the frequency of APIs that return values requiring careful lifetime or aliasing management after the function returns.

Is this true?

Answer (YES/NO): NO